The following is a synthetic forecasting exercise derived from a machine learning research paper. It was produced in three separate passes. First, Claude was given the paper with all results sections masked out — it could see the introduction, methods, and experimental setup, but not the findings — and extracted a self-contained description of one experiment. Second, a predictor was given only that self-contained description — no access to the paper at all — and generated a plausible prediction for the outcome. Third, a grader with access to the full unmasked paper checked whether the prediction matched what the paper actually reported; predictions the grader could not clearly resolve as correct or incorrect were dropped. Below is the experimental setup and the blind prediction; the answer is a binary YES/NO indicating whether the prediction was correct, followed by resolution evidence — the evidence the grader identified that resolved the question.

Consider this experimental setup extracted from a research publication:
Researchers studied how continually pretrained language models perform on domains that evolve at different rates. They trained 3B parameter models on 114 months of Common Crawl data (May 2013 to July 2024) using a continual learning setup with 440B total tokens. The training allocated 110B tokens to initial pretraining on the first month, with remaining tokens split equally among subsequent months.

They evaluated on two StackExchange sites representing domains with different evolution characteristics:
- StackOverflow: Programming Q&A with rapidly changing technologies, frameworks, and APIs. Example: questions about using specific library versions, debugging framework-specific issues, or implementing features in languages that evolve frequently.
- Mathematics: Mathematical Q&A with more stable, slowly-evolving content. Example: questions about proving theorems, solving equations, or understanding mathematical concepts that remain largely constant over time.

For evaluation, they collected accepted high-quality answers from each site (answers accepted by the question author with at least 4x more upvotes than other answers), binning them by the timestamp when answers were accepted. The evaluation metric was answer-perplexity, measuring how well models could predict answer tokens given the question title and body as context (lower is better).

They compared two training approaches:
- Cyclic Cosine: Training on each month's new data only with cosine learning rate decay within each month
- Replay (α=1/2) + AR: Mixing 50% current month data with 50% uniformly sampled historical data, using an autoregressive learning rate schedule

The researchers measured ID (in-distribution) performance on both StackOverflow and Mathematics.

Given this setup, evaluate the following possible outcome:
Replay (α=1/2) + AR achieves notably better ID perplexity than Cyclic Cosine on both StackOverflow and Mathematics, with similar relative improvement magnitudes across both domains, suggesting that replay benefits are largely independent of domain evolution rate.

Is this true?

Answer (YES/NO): NO